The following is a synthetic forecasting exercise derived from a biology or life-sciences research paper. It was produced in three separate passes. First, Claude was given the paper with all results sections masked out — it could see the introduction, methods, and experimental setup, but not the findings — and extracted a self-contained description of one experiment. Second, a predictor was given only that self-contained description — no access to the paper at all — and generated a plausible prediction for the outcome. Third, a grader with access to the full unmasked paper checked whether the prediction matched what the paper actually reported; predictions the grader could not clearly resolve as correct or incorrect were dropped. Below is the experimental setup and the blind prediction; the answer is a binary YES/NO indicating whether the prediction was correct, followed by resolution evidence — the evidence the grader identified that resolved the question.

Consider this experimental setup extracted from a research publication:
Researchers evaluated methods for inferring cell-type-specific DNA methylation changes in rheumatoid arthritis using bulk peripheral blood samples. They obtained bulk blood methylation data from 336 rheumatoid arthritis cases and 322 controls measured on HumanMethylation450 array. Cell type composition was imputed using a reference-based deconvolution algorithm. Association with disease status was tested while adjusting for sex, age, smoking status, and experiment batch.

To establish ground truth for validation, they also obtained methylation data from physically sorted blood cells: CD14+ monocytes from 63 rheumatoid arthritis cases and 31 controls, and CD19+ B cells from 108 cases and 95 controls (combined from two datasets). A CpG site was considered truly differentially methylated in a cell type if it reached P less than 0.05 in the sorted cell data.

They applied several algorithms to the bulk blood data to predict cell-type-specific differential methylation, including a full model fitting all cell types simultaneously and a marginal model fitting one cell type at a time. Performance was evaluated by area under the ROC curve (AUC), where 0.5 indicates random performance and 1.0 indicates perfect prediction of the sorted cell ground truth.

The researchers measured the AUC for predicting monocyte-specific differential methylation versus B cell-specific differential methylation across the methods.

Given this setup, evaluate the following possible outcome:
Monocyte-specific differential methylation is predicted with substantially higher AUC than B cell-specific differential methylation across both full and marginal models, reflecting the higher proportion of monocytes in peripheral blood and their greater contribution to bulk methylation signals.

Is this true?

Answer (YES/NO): NO